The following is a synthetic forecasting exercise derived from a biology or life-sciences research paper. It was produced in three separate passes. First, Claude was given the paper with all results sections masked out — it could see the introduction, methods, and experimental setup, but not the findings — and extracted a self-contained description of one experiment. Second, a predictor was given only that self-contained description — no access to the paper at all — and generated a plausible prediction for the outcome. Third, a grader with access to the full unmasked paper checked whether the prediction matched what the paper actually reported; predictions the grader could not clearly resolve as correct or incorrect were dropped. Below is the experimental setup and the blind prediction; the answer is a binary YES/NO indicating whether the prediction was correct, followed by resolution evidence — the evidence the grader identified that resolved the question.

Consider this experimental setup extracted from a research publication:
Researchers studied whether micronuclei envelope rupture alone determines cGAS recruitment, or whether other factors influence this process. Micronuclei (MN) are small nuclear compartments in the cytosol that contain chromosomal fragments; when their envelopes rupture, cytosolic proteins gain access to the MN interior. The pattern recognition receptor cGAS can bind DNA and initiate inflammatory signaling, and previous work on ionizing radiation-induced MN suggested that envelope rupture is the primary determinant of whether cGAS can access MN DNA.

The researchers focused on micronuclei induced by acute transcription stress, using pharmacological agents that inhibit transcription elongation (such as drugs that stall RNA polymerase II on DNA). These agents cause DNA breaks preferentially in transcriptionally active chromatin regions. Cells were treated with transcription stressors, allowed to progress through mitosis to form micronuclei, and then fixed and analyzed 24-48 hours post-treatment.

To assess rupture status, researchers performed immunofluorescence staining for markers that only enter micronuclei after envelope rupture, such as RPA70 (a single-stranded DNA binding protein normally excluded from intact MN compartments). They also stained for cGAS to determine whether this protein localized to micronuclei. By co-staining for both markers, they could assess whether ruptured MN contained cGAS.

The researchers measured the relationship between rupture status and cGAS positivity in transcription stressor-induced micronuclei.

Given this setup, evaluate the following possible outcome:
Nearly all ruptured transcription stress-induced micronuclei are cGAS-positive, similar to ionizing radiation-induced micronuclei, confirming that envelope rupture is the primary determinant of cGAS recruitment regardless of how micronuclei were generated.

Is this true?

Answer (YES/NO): NO